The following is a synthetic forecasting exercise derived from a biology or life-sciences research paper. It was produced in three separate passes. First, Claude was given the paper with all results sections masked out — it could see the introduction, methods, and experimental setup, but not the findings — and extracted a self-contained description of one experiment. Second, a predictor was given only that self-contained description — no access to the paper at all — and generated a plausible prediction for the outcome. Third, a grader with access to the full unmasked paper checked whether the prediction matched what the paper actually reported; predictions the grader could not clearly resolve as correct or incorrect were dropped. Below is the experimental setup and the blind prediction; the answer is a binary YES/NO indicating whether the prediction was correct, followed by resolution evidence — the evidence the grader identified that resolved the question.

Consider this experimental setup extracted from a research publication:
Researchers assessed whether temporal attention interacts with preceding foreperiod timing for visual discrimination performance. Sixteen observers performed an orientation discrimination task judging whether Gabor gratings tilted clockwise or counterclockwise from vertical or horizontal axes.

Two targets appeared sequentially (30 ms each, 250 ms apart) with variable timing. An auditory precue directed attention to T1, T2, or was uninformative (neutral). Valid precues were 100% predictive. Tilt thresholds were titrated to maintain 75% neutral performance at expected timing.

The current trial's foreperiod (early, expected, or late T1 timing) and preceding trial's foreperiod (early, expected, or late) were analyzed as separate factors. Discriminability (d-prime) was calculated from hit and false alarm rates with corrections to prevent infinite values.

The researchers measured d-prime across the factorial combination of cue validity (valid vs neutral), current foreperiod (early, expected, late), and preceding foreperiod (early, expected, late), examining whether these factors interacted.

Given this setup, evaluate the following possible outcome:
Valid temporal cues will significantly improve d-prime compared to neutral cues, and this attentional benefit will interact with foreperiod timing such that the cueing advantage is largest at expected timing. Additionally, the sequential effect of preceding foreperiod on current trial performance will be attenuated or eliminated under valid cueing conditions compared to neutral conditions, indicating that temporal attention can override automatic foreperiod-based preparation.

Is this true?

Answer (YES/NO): NO